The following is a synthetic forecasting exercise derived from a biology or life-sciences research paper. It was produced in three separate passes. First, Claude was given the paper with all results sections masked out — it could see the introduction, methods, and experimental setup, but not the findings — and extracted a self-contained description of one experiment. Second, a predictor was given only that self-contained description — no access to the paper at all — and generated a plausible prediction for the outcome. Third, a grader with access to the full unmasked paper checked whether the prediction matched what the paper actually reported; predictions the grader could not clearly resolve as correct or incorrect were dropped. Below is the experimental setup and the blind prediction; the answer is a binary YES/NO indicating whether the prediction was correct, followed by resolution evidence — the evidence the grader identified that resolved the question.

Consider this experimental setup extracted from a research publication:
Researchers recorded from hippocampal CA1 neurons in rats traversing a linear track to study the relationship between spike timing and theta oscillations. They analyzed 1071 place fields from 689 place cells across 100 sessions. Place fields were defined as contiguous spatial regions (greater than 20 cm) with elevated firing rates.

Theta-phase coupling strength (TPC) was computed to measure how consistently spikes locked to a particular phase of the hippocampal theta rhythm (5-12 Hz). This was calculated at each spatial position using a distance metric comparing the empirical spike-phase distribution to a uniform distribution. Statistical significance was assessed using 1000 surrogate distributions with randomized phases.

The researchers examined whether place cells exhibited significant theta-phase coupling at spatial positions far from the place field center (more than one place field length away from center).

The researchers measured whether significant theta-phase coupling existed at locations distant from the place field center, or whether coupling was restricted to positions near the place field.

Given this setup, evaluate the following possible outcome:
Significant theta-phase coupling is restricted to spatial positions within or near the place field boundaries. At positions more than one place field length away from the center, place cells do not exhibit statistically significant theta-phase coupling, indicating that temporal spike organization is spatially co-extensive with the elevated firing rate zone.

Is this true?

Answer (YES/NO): NO